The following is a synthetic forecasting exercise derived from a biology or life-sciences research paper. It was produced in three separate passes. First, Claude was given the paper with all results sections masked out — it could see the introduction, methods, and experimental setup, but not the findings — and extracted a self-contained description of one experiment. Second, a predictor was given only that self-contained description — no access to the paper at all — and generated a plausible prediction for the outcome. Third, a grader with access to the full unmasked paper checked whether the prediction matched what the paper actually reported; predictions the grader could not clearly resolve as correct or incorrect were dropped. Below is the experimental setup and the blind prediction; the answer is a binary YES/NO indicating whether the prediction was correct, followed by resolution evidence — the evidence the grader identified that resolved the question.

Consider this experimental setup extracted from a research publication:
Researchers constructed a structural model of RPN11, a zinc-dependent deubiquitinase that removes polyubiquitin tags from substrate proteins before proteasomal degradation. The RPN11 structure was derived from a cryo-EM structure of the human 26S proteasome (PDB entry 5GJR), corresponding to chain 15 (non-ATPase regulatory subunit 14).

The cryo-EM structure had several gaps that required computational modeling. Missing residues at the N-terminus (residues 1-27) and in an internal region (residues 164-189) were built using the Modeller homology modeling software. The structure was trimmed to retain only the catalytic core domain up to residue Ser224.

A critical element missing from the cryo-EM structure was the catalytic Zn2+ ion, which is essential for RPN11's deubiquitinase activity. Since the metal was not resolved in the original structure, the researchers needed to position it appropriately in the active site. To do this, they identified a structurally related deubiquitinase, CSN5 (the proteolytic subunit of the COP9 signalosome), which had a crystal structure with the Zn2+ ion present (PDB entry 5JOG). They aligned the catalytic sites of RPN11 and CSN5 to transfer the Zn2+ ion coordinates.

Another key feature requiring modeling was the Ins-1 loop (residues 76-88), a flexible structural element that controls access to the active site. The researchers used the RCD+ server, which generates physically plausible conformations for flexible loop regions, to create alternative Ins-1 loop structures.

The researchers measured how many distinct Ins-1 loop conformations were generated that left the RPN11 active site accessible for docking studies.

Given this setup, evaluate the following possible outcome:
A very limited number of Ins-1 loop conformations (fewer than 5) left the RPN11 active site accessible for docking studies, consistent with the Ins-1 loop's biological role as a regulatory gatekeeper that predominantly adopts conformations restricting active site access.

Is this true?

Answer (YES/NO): NO